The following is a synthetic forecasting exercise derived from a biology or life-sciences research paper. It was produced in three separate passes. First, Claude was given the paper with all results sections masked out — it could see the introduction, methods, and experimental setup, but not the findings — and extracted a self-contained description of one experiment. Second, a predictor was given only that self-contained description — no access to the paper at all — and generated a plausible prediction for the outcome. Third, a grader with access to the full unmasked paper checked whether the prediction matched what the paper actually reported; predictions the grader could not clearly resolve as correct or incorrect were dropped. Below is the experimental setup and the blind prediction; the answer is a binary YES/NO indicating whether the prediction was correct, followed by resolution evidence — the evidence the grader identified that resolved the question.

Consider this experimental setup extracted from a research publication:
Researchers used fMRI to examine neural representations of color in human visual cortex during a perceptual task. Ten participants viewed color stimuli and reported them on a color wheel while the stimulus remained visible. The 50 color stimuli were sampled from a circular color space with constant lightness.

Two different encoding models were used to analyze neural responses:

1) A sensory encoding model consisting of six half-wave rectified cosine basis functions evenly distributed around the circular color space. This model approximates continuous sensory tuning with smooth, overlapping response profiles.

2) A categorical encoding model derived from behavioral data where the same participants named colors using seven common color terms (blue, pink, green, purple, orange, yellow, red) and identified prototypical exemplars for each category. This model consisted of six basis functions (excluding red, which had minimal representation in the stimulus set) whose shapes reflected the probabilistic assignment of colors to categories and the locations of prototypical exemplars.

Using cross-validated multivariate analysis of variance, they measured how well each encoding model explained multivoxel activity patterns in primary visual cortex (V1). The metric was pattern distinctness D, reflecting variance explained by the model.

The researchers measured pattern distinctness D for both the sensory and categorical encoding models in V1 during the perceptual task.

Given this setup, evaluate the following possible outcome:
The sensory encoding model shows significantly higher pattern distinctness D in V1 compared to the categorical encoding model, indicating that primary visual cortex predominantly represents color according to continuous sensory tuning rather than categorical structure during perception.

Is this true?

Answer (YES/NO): NO